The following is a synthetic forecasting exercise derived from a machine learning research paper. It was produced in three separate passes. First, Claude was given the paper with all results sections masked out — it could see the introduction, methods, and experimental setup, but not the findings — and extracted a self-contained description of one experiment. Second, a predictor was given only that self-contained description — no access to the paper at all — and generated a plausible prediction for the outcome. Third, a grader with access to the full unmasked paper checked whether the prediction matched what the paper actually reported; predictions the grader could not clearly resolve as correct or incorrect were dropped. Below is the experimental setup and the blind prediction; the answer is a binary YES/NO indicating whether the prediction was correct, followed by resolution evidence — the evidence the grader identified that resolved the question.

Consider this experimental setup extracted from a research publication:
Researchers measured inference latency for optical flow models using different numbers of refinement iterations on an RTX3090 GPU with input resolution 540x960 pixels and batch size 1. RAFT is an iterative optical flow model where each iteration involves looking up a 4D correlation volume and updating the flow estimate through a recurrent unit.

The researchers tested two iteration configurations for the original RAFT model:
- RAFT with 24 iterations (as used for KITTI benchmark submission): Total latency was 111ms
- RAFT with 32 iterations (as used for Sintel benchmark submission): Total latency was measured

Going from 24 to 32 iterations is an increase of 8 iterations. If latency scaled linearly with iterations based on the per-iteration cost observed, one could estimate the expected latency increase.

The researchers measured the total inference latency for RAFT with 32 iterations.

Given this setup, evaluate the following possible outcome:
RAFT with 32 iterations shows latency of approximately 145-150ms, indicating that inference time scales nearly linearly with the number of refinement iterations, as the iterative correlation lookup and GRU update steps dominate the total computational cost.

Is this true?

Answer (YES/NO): NO